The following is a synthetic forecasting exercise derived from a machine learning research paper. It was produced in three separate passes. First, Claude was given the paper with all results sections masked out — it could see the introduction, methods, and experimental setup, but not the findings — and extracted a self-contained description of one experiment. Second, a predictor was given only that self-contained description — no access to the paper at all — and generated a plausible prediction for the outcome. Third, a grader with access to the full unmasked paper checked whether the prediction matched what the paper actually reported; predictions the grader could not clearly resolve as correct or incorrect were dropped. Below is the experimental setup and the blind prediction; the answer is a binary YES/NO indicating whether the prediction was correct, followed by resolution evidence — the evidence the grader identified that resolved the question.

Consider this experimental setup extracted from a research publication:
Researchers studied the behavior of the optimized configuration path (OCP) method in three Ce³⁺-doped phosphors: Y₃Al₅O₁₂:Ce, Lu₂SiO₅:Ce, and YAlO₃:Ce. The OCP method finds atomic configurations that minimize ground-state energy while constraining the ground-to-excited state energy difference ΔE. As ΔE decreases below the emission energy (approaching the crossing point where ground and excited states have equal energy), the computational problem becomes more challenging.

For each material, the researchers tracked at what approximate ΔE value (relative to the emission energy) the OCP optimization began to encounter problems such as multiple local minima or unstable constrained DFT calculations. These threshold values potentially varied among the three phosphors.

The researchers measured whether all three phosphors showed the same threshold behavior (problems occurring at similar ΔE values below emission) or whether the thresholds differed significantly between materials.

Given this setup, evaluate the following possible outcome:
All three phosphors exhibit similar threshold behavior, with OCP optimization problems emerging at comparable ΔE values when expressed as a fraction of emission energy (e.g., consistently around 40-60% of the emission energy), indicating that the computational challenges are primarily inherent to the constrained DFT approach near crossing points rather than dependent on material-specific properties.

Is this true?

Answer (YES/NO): NO